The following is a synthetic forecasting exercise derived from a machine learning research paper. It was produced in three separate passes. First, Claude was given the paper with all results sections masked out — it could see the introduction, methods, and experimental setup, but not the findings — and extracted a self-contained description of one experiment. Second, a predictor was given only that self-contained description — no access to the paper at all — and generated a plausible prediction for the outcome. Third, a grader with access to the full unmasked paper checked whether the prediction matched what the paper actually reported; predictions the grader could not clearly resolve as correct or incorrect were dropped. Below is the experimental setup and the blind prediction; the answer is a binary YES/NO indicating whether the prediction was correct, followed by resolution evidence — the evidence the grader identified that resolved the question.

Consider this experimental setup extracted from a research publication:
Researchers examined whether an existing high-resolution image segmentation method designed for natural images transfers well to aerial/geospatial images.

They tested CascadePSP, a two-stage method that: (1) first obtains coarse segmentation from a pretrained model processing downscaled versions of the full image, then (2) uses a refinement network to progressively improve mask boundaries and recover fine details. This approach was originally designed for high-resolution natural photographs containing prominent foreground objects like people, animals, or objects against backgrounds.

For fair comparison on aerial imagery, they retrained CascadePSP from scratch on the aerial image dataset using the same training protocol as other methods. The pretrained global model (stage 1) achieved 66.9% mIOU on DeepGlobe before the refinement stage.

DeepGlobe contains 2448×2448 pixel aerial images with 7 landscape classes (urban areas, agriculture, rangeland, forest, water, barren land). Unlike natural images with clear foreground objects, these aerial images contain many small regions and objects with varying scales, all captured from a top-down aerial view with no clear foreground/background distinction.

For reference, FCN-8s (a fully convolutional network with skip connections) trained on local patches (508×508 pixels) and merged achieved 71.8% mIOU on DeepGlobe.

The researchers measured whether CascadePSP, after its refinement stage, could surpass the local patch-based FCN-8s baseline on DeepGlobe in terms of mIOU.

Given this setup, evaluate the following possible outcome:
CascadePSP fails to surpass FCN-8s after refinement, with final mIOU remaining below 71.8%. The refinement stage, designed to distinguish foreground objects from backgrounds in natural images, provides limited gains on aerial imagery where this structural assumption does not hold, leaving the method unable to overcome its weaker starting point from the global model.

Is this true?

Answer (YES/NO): YES